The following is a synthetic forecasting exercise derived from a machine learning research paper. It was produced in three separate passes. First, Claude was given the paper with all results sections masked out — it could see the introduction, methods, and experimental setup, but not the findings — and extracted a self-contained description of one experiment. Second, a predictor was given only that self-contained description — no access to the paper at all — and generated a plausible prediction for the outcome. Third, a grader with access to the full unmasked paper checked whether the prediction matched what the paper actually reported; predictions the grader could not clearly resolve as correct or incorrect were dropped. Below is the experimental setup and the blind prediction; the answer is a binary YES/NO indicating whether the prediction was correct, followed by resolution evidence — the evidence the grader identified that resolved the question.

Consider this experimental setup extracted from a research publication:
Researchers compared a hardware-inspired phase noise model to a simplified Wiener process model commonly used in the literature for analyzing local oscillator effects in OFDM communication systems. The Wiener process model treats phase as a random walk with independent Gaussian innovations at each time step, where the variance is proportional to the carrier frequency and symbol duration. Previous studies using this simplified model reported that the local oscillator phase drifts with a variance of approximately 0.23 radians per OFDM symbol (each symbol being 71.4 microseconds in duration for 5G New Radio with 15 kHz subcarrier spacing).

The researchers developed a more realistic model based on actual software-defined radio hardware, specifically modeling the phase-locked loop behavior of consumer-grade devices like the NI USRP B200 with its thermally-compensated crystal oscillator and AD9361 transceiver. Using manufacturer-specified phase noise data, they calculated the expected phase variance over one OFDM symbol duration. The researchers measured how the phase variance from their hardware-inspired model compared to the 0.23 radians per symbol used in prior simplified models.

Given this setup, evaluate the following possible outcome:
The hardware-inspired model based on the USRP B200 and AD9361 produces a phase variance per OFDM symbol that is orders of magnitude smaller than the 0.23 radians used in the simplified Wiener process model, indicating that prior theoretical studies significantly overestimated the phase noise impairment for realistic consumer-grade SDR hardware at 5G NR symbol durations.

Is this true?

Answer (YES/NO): NO